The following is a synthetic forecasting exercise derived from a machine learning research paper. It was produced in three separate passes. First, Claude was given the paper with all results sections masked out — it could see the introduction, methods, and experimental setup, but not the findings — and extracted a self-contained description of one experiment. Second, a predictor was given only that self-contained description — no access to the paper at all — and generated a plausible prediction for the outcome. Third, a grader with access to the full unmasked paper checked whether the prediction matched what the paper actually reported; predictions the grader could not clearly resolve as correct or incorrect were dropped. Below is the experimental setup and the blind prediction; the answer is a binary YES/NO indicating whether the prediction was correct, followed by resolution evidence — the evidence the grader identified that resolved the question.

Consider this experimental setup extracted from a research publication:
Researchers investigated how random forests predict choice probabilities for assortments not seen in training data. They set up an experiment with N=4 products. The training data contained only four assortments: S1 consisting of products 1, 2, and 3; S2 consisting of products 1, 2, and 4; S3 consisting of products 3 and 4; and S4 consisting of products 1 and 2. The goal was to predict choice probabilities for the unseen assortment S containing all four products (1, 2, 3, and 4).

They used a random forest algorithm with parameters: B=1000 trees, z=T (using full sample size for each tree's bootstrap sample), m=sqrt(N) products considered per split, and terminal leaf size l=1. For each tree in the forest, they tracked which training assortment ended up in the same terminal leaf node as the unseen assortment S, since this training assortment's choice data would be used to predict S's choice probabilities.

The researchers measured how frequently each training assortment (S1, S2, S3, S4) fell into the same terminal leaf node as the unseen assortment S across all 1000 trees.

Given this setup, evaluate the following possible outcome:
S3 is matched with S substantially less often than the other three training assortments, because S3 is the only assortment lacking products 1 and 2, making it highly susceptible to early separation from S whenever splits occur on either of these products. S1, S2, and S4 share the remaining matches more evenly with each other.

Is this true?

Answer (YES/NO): NO